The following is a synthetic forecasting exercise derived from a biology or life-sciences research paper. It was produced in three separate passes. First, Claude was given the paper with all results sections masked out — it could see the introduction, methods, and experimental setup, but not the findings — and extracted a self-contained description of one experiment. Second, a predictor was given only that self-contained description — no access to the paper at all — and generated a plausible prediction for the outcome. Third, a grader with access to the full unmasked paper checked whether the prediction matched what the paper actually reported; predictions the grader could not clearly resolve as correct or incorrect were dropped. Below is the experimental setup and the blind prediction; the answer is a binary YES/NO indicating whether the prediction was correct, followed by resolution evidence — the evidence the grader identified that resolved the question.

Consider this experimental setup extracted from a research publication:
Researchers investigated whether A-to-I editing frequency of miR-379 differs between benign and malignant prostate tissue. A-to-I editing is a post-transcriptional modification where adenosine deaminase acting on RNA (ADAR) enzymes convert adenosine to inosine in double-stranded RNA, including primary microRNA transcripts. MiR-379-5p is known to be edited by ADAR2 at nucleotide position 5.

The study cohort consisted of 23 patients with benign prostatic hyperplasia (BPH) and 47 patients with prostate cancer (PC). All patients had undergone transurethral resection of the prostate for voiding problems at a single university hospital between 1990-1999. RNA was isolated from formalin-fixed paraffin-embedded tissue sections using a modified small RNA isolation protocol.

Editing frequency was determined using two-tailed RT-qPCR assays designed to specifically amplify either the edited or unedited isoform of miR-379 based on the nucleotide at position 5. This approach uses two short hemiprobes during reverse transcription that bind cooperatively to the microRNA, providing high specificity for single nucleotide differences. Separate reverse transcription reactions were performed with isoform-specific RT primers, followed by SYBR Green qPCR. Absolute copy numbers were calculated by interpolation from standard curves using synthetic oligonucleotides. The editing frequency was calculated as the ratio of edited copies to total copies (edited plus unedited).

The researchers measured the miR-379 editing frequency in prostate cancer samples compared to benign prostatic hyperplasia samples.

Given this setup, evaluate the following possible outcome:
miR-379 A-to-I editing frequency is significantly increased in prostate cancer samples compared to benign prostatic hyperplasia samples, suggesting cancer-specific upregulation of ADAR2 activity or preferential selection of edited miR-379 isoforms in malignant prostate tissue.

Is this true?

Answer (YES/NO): YES